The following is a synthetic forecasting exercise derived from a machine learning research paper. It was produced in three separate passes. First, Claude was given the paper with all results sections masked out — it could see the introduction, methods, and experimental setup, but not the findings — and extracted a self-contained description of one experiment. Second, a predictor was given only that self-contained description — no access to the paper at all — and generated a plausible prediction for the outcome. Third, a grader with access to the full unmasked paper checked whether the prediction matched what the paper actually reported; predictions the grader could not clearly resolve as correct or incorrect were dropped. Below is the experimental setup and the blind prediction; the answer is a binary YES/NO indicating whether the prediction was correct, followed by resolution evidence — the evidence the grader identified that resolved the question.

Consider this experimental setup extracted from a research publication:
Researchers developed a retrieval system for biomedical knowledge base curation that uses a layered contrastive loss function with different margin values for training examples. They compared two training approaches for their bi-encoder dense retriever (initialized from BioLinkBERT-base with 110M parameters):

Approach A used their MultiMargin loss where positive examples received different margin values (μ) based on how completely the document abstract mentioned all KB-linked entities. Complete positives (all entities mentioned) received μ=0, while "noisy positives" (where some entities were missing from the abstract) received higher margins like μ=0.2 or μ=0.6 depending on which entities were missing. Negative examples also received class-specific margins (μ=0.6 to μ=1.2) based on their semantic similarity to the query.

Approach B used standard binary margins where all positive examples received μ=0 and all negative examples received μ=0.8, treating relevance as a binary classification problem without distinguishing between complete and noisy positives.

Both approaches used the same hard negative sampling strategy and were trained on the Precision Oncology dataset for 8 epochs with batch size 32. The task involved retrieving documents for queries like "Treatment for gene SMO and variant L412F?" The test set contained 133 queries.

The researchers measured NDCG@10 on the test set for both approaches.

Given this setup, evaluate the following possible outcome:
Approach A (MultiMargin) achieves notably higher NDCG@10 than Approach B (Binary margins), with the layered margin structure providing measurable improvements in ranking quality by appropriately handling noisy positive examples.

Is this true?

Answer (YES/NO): NO